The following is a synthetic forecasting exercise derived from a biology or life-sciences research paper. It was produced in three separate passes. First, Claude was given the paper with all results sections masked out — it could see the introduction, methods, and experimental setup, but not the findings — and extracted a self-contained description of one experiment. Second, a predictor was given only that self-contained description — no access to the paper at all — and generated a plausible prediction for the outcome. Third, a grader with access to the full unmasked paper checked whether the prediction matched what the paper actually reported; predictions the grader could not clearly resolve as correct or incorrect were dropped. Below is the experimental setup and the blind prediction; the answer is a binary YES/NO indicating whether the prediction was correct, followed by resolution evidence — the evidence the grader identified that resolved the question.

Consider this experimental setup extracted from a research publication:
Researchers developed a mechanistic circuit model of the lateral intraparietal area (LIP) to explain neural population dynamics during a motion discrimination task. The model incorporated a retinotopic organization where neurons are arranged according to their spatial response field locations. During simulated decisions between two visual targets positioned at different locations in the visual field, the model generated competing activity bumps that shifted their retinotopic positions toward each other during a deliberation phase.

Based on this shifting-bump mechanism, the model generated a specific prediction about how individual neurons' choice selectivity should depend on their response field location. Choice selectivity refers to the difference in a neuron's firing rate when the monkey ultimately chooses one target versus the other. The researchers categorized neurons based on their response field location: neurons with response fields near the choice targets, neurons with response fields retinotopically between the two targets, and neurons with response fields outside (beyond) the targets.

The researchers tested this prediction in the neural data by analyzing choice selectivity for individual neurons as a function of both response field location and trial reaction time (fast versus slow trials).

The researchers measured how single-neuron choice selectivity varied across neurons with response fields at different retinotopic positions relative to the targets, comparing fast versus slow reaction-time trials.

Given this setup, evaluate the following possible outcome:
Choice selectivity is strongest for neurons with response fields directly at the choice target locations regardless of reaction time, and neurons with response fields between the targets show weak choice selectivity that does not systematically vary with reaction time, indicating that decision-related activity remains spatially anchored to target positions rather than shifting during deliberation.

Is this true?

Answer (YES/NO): NO